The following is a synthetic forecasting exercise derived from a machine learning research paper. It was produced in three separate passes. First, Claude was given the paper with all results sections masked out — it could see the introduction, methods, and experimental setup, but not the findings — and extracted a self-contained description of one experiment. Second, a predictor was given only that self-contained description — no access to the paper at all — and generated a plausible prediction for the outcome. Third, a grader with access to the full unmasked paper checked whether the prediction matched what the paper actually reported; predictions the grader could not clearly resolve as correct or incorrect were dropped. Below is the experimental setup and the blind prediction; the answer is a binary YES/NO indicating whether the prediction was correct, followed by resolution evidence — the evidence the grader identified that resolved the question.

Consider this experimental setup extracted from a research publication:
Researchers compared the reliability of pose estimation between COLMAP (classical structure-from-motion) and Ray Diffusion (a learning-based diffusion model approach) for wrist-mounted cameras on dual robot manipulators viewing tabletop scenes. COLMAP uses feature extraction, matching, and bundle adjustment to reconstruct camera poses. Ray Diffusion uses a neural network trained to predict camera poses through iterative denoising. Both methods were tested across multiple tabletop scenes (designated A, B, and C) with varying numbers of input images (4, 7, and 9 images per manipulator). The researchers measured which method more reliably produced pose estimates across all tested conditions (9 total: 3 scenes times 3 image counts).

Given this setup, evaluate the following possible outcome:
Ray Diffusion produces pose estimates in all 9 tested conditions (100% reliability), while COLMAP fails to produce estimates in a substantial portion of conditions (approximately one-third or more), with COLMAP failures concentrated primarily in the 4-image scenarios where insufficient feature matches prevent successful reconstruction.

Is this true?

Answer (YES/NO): NO